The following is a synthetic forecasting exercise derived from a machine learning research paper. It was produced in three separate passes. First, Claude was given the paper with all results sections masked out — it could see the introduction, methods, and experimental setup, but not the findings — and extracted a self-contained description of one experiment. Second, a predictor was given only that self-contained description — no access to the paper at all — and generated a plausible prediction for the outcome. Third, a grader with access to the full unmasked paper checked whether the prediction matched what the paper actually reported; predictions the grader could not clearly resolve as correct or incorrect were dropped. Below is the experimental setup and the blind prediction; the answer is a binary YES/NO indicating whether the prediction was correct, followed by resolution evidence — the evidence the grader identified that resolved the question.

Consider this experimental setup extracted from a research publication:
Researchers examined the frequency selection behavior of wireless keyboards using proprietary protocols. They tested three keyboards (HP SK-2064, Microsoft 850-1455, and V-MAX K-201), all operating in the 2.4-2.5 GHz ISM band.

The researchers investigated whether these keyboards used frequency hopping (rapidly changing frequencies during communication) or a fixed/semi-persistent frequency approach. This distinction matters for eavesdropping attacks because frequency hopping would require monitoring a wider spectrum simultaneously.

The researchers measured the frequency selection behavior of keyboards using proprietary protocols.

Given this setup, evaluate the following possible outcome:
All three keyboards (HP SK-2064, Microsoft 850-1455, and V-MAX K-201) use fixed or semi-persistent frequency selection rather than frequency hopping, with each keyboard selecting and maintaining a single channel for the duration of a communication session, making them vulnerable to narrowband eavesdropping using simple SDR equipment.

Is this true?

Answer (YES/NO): YES